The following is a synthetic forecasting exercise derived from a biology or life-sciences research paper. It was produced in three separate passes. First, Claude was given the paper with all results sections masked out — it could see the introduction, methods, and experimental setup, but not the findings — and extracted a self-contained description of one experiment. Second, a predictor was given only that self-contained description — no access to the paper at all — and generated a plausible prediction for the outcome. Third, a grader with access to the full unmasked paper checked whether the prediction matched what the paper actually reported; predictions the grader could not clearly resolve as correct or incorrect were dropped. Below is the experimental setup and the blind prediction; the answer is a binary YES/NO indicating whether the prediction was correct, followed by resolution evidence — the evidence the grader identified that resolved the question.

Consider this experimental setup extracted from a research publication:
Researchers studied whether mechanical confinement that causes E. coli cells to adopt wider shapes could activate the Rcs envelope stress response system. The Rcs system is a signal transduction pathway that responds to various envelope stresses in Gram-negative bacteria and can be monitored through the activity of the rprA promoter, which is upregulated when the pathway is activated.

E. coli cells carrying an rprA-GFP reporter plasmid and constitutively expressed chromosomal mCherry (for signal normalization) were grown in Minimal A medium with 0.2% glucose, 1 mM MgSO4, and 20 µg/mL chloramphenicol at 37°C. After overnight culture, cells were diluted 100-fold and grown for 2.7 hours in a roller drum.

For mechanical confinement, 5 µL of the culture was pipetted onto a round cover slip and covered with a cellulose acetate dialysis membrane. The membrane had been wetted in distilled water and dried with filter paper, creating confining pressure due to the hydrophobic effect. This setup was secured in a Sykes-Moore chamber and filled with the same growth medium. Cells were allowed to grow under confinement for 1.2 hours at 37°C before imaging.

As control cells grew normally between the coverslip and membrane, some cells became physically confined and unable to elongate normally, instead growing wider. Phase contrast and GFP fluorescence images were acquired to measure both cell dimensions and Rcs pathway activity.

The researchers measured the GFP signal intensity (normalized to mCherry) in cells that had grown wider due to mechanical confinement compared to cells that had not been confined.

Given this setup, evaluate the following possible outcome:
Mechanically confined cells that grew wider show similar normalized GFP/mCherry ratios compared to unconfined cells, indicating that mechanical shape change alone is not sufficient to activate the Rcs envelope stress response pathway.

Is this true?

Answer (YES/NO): NO